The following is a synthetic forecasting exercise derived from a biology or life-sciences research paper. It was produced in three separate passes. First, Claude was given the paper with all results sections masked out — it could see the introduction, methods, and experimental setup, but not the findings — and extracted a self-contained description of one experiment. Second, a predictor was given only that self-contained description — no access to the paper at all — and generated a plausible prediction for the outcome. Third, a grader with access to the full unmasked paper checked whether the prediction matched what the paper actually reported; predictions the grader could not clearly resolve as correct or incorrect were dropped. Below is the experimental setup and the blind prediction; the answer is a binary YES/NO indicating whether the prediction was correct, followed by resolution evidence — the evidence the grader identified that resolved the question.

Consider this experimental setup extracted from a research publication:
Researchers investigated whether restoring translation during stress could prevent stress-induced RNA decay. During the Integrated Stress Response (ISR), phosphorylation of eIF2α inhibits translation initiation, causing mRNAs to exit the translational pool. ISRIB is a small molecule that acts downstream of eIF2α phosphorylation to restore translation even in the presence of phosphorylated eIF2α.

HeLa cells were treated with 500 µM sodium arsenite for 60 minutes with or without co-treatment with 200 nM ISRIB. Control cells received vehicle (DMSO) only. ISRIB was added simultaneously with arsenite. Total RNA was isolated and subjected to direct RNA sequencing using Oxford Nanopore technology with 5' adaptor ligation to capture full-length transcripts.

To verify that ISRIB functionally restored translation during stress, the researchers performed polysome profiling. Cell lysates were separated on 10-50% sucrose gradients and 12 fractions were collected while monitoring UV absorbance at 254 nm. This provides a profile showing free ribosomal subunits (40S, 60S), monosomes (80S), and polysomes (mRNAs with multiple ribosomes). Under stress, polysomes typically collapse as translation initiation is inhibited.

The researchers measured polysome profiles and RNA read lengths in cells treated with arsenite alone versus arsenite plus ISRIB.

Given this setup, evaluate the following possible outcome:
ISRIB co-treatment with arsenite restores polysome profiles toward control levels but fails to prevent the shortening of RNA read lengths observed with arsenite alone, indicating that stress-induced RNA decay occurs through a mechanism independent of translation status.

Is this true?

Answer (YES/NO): NO